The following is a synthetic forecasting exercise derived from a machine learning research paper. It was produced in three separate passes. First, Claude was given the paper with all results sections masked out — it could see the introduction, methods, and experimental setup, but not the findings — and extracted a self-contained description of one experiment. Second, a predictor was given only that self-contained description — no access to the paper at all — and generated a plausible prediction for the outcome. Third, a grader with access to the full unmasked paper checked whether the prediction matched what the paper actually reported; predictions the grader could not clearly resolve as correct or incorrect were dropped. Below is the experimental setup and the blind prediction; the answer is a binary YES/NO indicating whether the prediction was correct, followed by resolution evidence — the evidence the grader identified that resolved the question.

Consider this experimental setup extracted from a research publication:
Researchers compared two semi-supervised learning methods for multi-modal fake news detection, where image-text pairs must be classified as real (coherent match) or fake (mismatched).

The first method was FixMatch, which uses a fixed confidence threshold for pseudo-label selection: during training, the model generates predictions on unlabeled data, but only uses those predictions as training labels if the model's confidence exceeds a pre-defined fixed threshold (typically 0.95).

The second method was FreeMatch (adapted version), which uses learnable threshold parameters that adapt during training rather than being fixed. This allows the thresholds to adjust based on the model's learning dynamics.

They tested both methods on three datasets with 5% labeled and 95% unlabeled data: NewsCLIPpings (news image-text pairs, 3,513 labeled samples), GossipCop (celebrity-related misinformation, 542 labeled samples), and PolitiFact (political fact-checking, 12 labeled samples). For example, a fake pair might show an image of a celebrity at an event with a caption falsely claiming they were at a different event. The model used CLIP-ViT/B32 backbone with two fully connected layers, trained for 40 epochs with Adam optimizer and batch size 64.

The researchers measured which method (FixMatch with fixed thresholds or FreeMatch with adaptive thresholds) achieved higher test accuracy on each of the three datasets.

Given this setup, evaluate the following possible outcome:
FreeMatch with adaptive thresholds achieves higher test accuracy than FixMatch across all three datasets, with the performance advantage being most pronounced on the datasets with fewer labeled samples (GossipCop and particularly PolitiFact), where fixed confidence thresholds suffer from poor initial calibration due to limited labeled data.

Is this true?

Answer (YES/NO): NO